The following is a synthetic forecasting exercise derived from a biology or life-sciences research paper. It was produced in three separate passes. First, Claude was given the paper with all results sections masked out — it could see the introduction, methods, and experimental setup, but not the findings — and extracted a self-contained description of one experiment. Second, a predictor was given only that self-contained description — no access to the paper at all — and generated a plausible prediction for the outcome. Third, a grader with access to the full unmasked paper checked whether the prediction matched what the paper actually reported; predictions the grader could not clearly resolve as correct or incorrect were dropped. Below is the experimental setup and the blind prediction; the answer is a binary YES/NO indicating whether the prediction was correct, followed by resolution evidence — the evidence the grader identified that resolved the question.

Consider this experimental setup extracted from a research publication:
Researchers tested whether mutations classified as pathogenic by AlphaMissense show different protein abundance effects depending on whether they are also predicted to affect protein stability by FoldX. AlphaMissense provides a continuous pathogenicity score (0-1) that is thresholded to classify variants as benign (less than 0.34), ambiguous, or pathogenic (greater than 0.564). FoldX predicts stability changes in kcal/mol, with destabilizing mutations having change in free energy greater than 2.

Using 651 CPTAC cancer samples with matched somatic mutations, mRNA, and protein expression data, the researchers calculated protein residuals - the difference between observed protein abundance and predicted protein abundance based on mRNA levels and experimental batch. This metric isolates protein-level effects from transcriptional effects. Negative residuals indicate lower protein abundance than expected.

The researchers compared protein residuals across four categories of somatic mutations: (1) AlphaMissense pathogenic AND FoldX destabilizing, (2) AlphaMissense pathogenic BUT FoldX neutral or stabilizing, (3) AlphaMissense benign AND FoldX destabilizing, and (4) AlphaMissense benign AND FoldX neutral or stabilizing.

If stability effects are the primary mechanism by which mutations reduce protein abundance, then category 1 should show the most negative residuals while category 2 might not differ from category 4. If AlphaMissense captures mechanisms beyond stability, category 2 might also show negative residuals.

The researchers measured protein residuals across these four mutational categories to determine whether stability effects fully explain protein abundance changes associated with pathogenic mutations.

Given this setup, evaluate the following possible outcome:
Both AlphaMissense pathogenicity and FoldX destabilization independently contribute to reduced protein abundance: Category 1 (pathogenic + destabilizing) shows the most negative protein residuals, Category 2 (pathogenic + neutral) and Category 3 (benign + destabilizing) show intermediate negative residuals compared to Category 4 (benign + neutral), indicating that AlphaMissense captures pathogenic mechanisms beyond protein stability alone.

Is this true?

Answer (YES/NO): NO